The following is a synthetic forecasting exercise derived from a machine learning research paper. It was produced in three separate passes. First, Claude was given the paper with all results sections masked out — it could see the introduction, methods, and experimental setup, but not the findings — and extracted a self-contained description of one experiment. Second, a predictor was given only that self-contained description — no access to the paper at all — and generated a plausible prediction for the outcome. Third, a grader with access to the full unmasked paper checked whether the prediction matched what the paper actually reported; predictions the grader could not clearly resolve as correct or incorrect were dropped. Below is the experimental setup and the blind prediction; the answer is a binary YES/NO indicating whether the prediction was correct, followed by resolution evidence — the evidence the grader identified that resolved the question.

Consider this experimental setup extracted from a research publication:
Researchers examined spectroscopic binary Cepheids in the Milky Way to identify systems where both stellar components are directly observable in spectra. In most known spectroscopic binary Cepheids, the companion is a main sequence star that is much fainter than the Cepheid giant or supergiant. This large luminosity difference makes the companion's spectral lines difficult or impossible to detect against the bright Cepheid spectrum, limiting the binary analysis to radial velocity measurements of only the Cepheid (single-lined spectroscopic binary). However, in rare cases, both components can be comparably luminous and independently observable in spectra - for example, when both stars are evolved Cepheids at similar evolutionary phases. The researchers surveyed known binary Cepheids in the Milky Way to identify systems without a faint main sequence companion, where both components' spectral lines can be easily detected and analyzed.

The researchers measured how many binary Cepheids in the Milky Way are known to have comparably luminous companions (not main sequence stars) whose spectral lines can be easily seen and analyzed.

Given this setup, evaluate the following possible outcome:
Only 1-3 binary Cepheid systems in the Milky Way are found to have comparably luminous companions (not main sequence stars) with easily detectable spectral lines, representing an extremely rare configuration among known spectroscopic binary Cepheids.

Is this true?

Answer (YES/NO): YES